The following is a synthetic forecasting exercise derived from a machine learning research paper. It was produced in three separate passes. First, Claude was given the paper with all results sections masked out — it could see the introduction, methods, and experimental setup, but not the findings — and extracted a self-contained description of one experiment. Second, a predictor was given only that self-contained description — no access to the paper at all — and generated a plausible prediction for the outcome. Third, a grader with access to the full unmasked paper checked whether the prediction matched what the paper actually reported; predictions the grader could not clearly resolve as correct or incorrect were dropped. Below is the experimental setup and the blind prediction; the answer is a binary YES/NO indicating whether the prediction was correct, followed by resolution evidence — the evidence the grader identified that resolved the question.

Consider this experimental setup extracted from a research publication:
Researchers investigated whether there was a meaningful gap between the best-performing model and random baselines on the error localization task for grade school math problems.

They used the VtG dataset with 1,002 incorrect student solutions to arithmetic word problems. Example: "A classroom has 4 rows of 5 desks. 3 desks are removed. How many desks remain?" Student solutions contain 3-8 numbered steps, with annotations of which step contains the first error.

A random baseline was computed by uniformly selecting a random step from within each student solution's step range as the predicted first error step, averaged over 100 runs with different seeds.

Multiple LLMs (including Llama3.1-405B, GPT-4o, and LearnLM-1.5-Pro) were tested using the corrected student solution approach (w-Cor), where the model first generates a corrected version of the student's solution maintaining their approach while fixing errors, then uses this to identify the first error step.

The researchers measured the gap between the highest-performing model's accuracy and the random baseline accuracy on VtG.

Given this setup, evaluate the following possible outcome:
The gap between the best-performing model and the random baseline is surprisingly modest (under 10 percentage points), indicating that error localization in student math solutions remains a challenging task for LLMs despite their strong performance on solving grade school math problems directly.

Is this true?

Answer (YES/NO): NO